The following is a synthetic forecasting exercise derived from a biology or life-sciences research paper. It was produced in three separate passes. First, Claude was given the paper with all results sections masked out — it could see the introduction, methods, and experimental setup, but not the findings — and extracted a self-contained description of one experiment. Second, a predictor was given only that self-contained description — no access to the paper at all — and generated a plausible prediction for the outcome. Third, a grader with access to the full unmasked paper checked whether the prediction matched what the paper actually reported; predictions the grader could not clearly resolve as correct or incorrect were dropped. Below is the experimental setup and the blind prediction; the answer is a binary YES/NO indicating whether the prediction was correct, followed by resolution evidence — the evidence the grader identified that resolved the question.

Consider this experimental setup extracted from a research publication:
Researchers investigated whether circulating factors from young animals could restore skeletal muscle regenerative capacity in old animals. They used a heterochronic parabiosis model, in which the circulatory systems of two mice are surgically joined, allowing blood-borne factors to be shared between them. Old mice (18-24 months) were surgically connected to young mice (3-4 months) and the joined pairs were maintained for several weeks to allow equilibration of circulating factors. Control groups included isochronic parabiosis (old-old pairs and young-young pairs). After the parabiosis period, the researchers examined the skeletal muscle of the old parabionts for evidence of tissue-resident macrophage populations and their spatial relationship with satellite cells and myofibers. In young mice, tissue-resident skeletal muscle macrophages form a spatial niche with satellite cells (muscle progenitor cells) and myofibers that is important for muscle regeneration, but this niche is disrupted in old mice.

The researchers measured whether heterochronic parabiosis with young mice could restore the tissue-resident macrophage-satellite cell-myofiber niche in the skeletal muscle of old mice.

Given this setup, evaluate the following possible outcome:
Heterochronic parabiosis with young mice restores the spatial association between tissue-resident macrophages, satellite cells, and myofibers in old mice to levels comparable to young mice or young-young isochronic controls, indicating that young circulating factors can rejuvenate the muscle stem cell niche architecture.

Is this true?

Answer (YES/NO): NO